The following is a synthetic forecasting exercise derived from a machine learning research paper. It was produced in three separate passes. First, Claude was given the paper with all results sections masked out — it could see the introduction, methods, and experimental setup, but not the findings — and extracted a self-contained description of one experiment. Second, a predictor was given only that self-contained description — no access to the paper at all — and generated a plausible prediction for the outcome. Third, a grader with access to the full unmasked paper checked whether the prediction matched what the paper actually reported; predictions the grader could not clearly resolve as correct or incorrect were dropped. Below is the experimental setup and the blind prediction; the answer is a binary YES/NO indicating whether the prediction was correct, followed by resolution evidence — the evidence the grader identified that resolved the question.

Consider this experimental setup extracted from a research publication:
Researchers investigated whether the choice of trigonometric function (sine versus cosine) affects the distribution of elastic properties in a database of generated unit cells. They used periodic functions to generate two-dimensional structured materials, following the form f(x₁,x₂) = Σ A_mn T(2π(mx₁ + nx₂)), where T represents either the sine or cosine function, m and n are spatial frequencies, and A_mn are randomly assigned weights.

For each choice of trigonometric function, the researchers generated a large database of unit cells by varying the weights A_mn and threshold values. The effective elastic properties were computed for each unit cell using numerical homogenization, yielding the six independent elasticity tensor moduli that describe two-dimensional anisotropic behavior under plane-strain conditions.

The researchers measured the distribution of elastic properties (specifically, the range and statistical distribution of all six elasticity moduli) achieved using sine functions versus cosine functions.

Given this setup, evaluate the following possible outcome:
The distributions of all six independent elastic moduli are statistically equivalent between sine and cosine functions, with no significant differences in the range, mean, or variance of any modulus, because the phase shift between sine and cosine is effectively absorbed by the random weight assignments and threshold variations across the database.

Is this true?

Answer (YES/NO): YES